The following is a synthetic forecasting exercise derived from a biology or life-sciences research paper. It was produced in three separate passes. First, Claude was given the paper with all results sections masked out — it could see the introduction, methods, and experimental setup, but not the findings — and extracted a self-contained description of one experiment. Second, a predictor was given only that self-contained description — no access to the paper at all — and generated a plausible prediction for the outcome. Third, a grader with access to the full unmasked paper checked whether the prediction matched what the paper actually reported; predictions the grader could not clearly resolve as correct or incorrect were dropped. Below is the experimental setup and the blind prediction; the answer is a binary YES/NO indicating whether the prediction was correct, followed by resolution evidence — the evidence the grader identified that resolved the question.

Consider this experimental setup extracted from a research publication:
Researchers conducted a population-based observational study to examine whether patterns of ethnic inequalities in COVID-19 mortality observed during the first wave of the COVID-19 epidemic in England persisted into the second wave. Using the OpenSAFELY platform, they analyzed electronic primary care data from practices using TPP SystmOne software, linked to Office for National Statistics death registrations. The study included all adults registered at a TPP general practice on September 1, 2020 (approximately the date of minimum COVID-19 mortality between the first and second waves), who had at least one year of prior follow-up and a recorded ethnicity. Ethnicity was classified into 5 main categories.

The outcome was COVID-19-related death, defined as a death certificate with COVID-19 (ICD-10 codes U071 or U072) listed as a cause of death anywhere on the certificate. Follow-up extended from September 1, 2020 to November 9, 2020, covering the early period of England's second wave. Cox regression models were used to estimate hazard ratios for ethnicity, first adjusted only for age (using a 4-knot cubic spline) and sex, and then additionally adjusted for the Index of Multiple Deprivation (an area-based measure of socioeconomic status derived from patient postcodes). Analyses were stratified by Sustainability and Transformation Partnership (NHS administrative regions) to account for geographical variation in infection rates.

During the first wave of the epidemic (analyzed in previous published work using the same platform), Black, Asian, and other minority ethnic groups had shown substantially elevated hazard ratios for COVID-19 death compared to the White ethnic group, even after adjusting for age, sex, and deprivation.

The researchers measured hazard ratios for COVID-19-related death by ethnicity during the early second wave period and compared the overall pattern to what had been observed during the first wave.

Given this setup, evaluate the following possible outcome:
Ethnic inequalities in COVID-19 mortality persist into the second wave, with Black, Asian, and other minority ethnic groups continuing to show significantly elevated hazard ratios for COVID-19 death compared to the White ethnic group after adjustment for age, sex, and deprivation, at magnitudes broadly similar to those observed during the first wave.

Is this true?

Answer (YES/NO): NO